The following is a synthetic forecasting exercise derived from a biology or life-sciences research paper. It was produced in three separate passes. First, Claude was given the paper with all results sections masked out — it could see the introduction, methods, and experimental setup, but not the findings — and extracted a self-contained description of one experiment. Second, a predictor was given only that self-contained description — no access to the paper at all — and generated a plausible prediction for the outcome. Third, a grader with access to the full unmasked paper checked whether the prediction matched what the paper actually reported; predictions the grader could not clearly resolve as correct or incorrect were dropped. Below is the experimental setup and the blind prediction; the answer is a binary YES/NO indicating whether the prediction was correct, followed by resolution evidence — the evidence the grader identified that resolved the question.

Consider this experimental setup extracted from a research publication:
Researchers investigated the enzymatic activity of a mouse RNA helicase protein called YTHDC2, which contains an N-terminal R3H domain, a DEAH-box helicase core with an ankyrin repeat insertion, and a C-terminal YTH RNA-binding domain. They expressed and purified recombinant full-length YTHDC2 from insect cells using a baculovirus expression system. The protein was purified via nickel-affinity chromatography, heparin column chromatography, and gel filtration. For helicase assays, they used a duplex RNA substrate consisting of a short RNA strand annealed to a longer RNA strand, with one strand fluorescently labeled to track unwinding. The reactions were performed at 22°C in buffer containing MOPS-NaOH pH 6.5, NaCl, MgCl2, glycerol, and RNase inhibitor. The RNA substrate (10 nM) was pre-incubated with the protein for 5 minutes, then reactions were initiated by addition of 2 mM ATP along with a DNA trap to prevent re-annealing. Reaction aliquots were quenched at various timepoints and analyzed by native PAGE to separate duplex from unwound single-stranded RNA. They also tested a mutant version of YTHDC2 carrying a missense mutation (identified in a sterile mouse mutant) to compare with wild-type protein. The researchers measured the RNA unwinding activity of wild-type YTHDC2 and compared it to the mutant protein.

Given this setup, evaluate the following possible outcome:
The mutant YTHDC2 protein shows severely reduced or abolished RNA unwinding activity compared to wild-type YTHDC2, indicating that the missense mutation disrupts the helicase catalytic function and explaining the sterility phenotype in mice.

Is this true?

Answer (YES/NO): NO